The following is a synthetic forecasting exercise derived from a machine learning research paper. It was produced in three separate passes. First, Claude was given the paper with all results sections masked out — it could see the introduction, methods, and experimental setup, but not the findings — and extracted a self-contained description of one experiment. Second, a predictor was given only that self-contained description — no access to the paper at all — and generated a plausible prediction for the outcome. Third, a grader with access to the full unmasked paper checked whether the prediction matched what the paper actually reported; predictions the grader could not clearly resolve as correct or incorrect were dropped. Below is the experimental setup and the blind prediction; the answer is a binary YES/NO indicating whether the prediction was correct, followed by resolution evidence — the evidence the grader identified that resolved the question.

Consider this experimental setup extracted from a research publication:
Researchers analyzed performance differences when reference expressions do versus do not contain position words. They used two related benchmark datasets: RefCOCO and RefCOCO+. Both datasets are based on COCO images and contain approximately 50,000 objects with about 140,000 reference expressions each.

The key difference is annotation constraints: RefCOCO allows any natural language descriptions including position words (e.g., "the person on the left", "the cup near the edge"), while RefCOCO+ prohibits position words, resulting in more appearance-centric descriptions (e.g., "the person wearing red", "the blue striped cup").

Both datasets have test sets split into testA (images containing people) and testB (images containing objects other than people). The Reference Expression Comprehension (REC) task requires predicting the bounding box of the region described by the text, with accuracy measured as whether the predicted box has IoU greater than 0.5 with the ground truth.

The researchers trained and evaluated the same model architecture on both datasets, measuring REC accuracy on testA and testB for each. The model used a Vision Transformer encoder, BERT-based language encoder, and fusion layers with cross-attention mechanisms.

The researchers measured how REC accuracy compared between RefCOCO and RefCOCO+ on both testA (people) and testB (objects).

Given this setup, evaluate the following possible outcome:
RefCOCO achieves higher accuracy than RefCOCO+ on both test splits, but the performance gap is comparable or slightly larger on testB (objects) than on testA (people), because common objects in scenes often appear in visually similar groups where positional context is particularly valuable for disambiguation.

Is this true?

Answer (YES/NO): NO